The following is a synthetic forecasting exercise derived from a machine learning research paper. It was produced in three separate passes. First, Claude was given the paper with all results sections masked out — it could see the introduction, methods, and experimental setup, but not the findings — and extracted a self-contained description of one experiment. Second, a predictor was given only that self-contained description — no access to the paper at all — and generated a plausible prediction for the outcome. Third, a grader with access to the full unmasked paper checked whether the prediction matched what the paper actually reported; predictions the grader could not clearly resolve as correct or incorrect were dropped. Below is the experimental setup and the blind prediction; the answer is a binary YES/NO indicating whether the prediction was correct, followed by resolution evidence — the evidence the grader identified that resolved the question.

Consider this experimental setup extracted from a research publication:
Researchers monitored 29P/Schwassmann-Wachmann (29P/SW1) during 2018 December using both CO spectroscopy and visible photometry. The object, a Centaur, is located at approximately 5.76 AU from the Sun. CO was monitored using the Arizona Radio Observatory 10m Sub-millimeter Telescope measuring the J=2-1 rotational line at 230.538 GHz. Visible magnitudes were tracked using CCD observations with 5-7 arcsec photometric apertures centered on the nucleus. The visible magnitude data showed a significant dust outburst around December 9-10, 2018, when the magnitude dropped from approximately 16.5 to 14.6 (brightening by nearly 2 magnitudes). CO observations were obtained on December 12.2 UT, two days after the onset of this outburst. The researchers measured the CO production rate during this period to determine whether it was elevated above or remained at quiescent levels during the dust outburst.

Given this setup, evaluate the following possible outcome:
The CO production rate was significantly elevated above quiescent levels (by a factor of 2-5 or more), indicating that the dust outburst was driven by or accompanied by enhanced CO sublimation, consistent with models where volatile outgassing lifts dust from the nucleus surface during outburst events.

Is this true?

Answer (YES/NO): NO